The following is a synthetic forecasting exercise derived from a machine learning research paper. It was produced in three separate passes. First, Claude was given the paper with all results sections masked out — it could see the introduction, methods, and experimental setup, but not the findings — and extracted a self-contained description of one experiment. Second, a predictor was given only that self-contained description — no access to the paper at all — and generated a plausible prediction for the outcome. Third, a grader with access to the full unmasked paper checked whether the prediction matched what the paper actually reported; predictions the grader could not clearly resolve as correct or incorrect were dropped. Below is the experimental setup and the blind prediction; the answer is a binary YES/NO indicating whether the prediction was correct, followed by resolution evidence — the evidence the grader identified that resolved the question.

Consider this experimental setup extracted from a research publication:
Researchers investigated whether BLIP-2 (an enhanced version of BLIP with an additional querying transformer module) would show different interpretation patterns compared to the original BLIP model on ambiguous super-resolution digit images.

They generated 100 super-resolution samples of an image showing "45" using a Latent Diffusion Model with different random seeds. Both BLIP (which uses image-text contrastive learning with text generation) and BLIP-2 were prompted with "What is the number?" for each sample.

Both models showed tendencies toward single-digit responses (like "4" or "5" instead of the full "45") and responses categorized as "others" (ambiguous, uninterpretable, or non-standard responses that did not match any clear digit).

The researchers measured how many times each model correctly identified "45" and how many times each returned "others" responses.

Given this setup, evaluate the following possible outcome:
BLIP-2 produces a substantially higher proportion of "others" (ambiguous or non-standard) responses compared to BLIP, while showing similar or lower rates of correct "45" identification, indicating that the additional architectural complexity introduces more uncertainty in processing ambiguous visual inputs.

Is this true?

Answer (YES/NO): NO